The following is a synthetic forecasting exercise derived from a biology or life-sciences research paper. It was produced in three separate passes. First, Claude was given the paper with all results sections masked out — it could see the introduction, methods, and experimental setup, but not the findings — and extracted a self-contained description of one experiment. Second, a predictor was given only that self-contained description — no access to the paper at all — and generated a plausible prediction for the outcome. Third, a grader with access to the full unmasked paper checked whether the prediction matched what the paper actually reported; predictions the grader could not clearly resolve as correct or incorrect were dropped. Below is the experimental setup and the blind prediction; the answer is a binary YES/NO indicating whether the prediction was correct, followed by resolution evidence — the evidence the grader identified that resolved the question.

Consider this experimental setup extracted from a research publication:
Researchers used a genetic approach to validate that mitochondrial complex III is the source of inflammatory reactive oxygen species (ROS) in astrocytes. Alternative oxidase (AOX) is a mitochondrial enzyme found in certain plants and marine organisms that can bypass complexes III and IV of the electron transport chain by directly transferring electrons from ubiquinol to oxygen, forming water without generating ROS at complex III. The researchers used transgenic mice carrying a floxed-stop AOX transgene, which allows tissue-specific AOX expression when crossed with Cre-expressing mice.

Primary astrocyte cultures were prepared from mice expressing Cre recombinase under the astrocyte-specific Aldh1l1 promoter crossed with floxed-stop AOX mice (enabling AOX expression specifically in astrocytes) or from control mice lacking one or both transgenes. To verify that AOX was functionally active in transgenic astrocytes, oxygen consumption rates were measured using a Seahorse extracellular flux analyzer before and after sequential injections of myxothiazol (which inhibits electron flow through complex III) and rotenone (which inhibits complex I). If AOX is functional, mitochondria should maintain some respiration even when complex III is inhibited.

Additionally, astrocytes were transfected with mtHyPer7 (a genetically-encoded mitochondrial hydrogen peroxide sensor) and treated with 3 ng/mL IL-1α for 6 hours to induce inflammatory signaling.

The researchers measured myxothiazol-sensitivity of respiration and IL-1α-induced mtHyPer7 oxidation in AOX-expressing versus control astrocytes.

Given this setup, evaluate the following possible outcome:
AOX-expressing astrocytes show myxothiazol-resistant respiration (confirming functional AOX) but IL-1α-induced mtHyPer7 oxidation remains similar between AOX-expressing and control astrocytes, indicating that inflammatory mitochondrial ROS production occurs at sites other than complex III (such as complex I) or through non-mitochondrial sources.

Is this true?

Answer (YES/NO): NO